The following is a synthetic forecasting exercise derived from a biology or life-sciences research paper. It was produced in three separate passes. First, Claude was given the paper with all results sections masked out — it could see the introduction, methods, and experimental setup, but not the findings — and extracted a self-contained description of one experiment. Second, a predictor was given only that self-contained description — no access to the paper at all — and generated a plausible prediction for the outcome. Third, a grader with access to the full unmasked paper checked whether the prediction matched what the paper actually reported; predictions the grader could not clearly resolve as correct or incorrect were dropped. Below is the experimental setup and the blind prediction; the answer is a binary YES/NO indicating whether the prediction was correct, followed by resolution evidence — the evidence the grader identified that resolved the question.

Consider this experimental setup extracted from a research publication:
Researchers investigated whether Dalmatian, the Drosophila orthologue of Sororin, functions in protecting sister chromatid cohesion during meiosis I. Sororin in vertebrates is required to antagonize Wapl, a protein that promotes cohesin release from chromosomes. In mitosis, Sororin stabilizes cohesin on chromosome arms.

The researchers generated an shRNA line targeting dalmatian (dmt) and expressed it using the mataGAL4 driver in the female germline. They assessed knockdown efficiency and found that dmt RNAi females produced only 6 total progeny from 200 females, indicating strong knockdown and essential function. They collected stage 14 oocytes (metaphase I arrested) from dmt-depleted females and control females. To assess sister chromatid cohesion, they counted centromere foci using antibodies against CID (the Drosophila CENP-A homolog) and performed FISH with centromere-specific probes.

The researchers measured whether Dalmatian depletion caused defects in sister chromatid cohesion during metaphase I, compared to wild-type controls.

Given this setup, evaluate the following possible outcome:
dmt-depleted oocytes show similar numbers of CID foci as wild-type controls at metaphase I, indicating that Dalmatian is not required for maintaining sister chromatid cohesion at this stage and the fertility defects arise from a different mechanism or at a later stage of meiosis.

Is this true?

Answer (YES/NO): NO